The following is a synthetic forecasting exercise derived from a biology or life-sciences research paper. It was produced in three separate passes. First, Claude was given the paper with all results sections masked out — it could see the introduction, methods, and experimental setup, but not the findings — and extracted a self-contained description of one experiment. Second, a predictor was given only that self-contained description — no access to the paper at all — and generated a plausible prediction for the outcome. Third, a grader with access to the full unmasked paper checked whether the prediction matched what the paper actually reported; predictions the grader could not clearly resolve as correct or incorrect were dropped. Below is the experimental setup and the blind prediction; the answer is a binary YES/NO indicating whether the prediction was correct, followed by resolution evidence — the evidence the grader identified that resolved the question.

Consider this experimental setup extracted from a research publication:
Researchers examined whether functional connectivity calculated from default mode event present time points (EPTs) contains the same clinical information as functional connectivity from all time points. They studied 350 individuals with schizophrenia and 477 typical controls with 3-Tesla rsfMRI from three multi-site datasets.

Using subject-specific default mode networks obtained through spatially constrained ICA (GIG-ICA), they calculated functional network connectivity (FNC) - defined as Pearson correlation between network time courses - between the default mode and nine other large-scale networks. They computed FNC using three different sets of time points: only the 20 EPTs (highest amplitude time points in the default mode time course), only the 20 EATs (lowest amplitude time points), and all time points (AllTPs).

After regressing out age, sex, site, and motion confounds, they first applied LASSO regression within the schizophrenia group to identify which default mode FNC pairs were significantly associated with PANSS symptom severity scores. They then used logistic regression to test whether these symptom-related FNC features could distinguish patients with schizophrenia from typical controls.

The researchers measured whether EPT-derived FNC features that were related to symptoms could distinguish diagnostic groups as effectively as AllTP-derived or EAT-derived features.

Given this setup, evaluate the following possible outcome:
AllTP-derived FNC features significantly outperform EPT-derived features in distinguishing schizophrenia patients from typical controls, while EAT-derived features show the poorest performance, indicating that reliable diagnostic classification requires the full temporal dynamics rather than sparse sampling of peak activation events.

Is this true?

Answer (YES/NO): NO